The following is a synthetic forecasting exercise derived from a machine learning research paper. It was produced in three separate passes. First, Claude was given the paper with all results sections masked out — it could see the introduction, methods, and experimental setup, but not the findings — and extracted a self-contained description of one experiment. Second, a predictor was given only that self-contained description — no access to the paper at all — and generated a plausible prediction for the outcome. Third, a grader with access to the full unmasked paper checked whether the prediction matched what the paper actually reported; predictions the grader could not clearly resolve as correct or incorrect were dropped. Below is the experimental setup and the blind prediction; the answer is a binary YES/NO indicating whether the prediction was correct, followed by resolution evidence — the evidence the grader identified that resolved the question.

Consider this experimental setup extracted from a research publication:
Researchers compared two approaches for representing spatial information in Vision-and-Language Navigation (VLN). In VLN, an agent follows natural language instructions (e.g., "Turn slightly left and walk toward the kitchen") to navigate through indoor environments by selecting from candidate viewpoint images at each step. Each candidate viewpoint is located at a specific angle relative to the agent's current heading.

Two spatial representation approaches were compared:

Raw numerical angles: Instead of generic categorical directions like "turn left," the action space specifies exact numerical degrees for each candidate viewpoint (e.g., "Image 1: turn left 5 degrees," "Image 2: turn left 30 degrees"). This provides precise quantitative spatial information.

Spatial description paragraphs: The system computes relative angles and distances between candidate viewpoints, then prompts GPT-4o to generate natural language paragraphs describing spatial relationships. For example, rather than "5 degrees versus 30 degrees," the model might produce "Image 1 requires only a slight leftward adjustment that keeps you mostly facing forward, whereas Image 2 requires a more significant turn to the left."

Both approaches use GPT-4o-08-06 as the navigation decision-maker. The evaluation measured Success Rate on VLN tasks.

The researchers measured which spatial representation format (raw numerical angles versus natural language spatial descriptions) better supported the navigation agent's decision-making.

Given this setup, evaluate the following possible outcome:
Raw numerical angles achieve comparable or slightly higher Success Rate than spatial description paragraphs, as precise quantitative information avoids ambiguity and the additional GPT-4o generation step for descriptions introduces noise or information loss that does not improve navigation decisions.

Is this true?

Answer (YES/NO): NO